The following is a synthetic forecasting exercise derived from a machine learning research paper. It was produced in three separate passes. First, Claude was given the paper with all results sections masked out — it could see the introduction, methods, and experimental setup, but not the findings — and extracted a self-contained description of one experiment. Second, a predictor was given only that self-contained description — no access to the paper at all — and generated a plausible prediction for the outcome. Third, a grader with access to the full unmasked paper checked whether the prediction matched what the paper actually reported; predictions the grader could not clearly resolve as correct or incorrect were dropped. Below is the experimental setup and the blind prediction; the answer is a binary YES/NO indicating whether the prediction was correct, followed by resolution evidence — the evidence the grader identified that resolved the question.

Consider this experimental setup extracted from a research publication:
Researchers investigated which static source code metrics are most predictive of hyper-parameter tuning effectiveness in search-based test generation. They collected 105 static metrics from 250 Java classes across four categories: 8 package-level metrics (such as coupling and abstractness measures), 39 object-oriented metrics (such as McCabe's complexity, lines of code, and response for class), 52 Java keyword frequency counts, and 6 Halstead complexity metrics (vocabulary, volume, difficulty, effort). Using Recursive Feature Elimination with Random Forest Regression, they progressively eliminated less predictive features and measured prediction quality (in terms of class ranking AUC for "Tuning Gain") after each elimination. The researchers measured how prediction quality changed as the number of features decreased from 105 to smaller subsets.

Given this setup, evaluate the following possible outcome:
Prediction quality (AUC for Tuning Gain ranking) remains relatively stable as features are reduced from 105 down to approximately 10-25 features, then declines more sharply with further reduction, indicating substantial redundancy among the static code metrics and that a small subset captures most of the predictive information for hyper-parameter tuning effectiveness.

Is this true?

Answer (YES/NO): NO